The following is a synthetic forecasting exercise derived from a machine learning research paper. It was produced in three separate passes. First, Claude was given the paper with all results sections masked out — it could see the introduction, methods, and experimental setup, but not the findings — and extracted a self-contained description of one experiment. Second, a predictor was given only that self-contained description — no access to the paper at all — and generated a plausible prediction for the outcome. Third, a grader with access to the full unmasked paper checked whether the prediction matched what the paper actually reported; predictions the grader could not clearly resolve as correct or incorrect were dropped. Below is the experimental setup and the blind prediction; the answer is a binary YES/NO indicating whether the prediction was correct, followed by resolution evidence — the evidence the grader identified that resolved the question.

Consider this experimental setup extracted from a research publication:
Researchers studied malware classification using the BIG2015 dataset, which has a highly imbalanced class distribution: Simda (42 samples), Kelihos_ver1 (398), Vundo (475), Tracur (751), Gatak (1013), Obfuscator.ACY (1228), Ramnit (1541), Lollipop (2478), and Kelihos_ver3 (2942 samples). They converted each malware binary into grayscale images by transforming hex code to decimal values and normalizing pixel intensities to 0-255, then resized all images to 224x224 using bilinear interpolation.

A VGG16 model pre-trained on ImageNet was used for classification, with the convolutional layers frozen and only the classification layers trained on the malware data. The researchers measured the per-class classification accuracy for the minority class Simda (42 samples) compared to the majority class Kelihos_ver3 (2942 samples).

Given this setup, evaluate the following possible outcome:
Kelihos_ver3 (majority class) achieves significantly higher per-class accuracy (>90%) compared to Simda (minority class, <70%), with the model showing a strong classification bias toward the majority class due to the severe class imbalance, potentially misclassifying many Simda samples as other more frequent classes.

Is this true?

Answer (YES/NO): NO